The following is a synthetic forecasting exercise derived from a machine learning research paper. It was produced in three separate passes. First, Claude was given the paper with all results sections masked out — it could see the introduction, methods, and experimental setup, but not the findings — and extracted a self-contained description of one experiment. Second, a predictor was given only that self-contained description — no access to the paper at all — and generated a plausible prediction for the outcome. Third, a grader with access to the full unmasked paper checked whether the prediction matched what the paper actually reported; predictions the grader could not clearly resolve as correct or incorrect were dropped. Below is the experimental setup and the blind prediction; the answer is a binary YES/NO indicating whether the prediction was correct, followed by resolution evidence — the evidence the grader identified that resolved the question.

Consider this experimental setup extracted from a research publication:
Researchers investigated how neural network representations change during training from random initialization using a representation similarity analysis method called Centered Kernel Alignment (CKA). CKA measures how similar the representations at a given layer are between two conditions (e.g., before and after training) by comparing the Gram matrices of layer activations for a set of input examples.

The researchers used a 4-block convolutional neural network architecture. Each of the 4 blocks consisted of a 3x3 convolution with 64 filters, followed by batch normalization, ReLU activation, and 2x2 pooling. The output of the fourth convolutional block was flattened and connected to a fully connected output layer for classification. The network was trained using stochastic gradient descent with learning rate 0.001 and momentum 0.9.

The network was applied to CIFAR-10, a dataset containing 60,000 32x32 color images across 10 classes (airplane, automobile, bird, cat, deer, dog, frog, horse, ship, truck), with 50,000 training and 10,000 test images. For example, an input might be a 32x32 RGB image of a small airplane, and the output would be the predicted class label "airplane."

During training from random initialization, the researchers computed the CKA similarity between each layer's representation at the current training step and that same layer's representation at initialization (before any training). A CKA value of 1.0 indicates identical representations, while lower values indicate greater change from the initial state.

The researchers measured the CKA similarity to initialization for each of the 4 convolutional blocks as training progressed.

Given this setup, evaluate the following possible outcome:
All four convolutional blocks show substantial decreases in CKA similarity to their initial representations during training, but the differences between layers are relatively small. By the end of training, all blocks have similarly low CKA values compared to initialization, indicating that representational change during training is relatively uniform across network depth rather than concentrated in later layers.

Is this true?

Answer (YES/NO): NO